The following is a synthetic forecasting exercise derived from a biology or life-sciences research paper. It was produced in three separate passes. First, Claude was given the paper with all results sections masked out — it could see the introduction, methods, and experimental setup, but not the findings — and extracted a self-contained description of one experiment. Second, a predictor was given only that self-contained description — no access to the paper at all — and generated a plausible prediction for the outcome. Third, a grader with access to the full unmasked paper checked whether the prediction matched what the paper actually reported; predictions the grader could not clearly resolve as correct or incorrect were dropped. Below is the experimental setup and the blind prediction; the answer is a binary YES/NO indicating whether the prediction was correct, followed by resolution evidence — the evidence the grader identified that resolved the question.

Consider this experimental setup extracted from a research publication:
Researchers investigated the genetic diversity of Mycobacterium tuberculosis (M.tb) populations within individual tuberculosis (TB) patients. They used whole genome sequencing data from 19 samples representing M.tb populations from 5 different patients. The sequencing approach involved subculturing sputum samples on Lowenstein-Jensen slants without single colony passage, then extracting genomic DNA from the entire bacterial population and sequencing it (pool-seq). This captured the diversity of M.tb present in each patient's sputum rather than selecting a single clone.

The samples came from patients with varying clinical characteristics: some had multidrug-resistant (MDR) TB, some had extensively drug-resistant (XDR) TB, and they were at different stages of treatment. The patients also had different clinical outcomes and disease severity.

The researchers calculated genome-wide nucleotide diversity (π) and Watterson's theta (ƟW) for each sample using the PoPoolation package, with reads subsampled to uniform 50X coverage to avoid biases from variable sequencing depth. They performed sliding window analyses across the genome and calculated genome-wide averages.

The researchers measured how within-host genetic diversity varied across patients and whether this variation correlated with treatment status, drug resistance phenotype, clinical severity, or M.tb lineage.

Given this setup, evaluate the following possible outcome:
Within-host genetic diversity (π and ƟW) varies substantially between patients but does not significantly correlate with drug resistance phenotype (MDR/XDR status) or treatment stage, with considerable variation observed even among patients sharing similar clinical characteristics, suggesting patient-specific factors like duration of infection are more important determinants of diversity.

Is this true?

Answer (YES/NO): NO